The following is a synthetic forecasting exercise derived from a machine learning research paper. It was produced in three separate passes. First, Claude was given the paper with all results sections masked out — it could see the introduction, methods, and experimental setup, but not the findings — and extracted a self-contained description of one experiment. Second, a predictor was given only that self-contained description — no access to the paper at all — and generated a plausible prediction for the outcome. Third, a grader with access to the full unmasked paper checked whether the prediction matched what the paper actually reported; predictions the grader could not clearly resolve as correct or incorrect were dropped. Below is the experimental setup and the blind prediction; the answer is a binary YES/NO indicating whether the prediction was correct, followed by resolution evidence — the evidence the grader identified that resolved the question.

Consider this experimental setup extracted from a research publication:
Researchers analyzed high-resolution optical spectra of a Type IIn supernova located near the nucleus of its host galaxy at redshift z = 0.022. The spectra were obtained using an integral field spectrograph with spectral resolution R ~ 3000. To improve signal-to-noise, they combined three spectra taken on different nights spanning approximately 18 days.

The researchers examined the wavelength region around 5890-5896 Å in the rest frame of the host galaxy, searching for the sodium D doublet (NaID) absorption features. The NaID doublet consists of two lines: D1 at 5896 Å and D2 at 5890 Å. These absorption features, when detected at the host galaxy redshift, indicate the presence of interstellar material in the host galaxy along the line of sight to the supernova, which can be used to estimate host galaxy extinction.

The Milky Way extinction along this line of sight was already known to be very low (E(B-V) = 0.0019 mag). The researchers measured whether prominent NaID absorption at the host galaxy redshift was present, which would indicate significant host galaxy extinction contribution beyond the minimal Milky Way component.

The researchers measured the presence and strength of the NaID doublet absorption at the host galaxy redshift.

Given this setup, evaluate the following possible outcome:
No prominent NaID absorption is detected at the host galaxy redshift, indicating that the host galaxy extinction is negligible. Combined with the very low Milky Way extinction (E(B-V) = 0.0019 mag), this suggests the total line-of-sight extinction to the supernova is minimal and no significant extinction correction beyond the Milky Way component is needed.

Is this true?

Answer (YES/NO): NO